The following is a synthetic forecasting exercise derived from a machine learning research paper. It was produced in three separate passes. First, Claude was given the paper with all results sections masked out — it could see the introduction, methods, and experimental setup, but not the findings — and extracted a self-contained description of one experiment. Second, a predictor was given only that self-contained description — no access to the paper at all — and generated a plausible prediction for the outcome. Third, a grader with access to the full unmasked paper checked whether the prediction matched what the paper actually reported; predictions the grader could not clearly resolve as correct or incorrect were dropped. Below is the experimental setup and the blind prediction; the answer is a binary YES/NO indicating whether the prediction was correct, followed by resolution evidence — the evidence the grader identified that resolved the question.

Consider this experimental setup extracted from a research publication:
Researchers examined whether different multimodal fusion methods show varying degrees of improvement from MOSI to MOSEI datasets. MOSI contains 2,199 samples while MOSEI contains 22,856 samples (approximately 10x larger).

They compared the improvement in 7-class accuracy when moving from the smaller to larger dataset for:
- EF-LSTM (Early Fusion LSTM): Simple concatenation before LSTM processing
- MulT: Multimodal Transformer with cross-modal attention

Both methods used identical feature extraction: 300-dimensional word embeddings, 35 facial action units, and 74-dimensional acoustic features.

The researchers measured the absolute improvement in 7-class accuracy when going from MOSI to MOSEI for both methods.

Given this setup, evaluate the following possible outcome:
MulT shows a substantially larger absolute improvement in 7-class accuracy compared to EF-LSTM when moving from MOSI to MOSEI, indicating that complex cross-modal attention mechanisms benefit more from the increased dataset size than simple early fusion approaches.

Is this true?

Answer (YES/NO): NO